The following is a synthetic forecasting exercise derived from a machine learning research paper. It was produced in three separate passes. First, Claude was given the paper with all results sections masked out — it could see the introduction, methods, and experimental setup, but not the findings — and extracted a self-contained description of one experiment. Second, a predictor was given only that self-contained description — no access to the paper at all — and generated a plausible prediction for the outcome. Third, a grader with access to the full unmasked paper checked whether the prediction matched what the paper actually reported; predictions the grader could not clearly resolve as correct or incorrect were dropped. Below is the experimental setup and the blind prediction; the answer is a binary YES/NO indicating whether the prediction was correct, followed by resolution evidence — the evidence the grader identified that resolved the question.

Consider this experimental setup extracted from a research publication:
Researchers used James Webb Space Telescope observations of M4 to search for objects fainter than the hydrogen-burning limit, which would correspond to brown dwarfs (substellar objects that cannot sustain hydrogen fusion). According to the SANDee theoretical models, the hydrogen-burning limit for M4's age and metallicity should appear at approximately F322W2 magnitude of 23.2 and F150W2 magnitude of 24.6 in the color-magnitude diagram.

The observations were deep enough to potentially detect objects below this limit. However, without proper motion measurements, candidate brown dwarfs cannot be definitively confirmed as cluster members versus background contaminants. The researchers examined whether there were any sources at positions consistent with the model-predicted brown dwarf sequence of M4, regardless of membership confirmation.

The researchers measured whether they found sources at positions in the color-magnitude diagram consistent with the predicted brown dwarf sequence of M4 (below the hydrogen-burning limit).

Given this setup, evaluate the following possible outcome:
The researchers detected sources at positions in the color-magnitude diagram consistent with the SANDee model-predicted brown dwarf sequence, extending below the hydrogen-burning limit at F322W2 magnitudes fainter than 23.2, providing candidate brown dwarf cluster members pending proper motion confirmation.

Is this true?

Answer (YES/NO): YES